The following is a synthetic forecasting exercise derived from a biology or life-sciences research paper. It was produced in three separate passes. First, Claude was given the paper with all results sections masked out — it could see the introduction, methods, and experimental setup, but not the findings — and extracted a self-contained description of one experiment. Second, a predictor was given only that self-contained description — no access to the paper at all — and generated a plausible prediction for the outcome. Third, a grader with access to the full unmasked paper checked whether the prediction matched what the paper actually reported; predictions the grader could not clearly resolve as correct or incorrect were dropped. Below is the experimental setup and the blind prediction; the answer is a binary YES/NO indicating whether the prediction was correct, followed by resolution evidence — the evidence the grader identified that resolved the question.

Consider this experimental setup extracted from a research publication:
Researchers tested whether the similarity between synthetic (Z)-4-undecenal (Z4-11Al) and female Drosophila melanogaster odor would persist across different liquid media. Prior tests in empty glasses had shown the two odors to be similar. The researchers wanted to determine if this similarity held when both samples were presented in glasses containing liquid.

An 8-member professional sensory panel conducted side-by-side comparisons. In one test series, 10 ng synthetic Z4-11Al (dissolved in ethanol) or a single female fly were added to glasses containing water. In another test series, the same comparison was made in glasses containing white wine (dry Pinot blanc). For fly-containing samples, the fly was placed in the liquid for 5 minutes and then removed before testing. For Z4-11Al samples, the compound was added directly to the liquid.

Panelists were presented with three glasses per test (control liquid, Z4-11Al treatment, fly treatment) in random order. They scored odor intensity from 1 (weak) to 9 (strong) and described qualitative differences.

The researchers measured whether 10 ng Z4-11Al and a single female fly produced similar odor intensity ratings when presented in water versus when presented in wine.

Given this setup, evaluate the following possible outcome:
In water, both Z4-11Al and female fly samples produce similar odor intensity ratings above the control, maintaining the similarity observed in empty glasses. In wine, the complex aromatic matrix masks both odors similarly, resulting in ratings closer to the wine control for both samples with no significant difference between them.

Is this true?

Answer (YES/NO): NO